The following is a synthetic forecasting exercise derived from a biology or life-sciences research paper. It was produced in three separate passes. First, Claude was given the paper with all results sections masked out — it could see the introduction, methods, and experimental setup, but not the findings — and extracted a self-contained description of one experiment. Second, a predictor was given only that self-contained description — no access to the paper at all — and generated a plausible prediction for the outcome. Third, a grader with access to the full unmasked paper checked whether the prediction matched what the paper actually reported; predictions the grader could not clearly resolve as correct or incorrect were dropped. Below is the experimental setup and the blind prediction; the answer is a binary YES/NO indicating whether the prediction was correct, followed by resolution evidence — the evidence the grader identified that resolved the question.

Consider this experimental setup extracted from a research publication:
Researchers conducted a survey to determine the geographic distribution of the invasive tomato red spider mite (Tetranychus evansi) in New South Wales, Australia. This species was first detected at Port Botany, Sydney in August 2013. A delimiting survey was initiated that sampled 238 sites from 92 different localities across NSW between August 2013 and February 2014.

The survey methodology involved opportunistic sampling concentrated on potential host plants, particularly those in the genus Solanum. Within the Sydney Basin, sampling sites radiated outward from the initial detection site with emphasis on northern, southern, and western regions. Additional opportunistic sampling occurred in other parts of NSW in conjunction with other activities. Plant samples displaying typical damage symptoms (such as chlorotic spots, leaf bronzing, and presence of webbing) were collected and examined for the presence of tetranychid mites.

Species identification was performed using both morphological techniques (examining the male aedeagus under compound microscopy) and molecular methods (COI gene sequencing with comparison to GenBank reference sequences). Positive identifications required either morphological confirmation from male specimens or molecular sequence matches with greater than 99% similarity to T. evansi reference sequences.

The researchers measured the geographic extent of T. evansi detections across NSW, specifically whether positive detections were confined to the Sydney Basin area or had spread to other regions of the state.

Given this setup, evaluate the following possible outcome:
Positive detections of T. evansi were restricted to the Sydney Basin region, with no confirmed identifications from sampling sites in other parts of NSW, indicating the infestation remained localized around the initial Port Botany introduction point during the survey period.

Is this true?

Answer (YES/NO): YES